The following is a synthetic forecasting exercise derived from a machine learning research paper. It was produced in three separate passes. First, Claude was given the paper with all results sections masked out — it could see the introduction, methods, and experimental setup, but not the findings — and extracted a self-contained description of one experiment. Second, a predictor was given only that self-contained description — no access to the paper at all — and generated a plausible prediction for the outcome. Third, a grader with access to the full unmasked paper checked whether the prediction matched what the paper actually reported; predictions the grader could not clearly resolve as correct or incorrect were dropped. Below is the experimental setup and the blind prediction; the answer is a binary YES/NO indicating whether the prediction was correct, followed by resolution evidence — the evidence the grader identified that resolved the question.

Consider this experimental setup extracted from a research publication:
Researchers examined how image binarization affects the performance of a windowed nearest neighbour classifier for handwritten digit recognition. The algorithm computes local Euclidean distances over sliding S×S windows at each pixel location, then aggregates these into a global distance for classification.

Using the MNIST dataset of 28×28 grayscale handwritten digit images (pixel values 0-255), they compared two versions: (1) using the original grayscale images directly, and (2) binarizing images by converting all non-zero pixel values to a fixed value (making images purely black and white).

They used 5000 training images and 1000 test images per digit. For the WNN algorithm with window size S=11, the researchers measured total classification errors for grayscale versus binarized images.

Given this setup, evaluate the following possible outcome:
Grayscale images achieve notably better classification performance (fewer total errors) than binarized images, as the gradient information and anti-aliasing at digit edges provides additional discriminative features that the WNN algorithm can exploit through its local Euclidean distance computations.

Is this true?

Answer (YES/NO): YES